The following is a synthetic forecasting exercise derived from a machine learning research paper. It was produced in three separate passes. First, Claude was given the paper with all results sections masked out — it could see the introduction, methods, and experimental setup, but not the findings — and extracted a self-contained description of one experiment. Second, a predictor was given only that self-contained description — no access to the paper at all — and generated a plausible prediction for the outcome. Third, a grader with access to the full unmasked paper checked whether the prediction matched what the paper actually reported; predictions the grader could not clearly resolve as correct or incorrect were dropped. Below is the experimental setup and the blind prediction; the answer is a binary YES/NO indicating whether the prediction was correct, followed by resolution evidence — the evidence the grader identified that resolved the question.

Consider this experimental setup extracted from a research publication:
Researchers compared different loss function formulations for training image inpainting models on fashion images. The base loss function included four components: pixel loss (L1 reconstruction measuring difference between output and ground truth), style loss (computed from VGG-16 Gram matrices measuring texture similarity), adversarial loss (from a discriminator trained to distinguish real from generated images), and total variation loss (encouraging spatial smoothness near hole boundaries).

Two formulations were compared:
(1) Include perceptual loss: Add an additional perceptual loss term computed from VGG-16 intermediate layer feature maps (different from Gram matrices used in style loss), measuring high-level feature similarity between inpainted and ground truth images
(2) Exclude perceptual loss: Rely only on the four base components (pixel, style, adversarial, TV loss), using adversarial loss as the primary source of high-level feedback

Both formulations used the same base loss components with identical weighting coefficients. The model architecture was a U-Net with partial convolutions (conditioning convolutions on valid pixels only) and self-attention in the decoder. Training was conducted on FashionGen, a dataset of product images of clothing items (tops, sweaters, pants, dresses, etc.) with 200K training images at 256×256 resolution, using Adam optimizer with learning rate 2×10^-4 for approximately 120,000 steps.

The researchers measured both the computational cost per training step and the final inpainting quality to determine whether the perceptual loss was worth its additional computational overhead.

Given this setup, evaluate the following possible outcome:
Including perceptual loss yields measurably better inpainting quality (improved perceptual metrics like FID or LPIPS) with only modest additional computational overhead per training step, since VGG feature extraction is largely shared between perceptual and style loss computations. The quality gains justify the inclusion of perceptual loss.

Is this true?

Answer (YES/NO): NO